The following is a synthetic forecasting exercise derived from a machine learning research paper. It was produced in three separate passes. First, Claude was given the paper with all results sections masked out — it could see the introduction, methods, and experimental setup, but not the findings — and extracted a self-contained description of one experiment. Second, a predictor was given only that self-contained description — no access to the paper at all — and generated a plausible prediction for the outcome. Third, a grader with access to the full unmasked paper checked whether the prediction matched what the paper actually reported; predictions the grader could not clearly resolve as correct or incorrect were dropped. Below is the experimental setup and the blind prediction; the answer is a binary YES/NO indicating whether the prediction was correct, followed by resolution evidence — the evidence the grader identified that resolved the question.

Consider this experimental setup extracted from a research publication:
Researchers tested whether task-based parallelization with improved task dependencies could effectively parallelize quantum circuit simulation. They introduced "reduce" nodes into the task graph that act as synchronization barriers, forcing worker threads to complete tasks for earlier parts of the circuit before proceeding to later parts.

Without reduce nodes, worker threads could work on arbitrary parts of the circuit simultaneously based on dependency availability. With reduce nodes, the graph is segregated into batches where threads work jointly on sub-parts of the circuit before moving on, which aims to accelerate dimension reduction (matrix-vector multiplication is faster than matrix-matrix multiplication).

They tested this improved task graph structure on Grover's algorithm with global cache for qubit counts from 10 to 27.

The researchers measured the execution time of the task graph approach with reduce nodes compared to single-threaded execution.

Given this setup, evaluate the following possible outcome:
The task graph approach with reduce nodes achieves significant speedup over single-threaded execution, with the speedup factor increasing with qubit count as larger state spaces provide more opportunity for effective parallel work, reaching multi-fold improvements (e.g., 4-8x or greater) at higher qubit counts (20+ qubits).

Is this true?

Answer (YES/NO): NO